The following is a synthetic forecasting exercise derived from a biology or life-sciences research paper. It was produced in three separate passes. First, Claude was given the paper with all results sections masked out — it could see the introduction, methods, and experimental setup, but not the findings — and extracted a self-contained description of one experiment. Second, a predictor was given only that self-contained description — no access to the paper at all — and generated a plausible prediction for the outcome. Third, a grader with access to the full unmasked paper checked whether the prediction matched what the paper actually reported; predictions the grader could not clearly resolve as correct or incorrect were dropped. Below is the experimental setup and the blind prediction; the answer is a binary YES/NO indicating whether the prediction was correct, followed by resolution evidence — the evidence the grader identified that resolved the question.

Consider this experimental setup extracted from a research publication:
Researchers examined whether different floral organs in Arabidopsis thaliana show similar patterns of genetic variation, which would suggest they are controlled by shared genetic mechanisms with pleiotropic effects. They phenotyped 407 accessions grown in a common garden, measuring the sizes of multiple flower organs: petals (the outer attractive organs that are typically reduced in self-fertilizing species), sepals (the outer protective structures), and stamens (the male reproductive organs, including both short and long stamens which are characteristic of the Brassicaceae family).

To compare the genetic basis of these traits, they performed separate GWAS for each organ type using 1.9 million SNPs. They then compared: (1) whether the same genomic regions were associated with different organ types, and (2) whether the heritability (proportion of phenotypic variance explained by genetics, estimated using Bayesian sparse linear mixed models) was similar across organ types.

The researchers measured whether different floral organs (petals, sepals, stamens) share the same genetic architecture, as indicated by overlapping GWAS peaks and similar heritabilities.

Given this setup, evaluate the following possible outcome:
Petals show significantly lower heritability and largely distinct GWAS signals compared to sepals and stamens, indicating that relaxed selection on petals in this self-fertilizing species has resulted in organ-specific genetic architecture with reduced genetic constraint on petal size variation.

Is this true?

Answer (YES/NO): NO